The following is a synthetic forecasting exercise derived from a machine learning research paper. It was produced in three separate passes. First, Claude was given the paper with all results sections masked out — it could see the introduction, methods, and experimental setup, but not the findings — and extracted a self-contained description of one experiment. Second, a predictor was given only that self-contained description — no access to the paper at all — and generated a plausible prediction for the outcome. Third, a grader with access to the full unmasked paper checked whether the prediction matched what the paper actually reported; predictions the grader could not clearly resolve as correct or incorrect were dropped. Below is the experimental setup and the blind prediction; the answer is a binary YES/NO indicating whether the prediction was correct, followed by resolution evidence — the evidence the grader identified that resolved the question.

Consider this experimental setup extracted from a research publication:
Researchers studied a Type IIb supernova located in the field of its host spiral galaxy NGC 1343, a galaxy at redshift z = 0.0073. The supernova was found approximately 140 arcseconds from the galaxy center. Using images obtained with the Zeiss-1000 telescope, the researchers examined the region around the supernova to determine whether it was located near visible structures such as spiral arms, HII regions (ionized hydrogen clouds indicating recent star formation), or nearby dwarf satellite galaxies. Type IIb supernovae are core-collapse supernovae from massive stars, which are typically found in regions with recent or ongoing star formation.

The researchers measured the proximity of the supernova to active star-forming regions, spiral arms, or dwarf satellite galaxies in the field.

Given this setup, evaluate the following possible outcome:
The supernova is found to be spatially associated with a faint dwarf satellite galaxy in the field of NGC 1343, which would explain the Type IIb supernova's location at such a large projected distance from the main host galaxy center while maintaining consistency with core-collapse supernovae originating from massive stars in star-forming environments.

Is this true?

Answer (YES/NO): NO